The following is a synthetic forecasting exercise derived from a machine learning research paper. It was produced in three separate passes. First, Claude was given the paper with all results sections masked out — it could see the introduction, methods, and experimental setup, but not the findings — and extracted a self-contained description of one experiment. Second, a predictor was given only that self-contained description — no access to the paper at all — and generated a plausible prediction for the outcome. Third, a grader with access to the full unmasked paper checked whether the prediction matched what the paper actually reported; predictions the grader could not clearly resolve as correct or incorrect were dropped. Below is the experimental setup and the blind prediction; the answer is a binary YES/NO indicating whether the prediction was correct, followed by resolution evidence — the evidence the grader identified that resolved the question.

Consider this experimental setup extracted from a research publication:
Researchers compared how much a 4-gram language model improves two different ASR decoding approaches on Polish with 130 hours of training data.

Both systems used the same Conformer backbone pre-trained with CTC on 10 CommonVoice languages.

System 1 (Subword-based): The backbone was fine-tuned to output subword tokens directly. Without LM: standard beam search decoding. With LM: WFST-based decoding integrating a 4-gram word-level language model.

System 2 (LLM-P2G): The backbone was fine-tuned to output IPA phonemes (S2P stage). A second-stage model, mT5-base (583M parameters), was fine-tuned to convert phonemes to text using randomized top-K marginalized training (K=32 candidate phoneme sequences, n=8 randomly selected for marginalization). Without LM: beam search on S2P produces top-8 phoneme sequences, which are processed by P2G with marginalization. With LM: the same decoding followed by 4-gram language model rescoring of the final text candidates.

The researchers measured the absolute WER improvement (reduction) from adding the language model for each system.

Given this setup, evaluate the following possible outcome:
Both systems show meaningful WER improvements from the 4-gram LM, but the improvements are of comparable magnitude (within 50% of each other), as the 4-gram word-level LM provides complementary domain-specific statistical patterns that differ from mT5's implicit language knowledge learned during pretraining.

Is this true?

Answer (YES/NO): NO